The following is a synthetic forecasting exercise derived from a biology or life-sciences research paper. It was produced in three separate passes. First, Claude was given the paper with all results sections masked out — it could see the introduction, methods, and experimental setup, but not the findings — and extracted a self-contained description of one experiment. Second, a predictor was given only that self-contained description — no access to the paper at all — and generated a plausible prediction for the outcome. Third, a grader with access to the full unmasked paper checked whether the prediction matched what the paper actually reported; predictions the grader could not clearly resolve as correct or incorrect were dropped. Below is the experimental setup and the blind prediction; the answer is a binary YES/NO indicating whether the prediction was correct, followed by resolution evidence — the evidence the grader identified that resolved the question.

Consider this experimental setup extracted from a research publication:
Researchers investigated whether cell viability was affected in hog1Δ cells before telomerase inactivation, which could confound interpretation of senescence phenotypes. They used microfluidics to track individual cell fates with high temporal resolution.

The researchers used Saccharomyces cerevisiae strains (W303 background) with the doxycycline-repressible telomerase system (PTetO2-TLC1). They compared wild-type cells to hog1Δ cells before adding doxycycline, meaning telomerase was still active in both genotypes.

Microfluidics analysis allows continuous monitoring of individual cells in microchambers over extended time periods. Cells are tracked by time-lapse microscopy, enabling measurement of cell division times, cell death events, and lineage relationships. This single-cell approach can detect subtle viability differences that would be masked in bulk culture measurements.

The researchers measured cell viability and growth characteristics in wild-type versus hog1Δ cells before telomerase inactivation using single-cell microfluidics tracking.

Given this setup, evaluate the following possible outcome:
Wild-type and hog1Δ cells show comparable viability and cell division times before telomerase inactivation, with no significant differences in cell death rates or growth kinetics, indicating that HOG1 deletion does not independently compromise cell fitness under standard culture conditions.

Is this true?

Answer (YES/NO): NO